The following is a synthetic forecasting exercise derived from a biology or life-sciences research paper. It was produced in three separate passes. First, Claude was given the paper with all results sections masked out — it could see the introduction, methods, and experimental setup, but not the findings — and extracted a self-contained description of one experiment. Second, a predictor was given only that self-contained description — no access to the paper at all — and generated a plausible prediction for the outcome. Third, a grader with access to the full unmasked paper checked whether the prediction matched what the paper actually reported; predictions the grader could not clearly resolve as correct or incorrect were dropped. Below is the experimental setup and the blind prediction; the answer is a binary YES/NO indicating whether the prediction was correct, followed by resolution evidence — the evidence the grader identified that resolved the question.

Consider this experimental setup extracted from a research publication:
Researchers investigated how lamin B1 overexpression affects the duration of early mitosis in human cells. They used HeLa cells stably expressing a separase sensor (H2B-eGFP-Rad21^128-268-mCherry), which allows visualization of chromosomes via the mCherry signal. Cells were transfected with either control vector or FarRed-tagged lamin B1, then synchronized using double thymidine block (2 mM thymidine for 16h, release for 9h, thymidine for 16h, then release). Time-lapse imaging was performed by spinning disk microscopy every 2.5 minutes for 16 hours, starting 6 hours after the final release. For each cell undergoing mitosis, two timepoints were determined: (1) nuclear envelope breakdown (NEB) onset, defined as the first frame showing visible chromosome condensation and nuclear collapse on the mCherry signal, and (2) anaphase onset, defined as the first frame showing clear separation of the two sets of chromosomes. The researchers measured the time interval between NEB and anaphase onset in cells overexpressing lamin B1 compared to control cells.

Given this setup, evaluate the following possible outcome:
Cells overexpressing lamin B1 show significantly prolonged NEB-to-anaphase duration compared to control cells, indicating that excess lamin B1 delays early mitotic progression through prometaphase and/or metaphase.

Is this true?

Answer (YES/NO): YES